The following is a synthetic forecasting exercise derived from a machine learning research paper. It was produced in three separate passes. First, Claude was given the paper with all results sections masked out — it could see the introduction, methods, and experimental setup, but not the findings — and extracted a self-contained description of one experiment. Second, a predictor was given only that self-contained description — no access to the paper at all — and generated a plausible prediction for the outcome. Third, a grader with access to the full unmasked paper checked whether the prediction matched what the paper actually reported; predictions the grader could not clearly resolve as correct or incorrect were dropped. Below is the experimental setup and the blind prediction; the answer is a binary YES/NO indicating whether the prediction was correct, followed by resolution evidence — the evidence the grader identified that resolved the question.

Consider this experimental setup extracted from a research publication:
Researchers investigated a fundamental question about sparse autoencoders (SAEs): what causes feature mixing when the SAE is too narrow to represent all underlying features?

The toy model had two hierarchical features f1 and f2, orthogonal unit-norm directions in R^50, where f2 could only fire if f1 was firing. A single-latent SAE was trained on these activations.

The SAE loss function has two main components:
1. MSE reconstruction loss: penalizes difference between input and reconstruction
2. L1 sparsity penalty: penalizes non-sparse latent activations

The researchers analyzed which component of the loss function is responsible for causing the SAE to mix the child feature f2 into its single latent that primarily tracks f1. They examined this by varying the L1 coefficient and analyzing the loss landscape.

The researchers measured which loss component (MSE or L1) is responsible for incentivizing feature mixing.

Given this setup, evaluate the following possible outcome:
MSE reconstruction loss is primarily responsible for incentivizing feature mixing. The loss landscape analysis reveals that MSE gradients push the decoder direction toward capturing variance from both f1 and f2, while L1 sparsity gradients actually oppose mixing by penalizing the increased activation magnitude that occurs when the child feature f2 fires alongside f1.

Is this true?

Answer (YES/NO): NO